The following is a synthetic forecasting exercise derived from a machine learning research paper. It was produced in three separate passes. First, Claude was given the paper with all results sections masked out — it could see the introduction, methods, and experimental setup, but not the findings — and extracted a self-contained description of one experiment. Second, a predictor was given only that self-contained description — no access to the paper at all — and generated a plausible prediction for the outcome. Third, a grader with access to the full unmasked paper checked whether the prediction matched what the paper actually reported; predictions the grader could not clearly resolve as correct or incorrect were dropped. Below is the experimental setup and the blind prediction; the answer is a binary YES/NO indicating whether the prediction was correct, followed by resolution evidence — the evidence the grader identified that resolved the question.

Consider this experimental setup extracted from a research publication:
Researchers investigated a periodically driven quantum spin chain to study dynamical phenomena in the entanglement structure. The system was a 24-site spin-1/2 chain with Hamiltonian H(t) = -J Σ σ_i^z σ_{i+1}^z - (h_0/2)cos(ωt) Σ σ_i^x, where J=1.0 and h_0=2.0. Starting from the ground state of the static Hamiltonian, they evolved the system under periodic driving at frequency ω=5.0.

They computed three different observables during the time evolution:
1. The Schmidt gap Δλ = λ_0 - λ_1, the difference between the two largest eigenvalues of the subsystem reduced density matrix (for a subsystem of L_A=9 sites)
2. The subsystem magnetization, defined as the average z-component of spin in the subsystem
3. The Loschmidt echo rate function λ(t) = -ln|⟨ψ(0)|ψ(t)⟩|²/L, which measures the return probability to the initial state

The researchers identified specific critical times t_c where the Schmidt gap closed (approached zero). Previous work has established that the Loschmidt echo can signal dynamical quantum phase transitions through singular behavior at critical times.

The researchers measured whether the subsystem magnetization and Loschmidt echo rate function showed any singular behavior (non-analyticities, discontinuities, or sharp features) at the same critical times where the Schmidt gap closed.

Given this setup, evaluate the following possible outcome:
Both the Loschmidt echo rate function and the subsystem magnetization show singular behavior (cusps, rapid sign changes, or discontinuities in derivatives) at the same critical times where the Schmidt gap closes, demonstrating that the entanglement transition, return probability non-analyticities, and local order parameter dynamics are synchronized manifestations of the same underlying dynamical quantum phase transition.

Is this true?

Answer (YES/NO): NO